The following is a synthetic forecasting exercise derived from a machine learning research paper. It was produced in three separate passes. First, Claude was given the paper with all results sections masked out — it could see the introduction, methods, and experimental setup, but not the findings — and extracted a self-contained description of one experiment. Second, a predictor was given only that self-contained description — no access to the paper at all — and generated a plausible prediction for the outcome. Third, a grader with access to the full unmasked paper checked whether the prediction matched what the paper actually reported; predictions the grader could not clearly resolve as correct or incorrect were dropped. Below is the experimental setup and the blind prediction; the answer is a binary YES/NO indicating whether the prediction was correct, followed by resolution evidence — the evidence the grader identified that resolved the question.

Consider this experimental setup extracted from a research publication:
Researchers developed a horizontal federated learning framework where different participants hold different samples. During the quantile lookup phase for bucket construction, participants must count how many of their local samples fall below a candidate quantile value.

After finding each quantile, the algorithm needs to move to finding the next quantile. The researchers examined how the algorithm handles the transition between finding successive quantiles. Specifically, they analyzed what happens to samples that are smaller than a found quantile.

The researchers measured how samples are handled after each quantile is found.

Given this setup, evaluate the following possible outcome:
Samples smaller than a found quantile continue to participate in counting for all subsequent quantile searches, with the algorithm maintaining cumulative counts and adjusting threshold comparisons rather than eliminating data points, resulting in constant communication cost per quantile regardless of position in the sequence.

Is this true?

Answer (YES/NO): NO